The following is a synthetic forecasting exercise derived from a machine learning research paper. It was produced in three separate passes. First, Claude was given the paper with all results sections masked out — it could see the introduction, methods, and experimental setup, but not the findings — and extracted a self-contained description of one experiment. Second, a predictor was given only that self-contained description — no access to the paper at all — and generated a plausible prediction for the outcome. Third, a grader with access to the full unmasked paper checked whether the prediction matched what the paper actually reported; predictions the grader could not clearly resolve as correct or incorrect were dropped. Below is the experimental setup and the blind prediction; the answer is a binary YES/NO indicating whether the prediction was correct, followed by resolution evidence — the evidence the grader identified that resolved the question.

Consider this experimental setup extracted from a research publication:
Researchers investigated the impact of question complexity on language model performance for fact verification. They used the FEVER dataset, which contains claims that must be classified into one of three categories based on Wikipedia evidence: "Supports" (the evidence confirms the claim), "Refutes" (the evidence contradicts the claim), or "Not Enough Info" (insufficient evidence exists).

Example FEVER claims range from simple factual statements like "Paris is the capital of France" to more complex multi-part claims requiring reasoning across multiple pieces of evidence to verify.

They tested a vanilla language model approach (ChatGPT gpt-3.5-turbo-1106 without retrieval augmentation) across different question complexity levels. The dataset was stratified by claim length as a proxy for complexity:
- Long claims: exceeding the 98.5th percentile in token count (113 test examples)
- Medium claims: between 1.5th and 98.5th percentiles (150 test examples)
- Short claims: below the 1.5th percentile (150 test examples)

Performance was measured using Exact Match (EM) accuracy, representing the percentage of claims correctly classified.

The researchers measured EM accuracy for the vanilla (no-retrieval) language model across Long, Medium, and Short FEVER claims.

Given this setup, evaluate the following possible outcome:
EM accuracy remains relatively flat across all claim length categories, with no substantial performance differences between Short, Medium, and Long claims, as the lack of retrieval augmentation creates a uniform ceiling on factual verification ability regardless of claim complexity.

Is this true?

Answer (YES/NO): NO